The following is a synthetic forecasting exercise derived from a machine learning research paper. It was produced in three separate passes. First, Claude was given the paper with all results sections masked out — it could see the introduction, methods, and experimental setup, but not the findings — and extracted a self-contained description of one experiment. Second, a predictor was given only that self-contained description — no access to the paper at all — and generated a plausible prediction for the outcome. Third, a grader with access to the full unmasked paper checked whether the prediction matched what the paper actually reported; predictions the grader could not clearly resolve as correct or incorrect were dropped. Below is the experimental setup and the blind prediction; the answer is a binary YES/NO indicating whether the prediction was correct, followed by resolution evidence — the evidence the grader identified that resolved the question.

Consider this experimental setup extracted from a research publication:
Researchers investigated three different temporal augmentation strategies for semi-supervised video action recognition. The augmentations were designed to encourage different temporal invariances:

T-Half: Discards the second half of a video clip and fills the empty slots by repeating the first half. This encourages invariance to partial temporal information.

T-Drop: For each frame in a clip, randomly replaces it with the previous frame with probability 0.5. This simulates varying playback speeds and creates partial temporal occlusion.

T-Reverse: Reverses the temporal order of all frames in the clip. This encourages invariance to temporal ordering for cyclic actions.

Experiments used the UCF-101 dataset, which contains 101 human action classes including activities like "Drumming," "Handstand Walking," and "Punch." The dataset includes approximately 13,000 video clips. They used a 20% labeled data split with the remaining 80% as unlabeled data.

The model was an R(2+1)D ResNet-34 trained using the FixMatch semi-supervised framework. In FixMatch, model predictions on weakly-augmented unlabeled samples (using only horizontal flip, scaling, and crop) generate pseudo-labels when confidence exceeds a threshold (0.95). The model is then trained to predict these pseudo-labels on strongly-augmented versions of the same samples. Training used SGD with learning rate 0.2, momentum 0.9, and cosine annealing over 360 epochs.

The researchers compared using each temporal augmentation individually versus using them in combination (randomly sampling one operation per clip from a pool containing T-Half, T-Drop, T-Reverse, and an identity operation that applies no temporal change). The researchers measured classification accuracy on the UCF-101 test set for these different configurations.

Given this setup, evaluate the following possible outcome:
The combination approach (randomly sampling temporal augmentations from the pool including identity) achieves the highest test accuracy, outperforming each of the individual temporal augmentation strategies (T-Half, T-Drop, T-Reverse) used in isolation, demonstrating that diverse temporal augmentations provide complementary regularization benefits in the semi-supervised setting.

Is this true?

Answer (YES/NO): YES